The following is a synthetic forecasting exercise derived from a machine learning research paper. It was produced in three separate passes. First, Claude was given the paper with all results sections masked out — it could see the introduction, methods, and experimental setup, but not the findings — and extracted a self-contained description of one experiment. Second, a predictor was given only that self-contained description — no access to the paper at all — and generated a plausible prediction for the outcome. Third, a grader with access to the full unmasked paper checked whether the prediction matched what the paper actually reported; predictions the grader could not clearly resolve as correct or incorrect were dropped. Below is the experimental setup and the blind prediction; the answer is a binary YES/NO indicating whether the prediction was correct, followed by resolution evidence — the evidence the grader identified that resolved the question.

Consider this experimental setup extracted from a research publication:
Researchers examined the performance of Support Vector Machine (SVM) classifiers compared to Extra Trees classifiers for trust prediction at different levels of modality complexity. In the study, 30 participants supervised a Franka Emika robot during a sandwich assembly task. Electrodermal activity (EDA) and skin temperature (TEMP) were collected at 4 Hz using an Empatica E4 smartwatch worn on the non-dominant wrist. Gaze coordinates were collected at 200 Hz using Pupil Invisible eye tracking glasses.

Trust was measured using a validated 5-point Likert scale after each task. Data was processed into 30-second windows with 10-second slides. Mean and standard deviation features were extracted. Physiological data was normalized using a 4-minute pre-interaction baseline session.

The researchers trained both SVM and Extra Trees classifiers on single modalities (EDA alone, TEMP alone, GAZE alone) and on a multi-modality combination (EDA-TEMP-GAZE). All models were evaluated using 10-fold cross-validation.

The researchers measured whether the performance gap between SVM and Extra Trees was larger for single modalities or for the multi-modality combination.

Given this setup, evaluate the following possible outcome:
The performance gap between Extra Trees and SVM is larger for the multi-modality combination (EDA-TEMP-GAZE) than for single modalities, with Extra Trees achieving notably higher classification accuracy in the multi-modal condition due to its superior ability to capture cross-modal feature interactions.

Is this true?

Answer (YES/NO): YES